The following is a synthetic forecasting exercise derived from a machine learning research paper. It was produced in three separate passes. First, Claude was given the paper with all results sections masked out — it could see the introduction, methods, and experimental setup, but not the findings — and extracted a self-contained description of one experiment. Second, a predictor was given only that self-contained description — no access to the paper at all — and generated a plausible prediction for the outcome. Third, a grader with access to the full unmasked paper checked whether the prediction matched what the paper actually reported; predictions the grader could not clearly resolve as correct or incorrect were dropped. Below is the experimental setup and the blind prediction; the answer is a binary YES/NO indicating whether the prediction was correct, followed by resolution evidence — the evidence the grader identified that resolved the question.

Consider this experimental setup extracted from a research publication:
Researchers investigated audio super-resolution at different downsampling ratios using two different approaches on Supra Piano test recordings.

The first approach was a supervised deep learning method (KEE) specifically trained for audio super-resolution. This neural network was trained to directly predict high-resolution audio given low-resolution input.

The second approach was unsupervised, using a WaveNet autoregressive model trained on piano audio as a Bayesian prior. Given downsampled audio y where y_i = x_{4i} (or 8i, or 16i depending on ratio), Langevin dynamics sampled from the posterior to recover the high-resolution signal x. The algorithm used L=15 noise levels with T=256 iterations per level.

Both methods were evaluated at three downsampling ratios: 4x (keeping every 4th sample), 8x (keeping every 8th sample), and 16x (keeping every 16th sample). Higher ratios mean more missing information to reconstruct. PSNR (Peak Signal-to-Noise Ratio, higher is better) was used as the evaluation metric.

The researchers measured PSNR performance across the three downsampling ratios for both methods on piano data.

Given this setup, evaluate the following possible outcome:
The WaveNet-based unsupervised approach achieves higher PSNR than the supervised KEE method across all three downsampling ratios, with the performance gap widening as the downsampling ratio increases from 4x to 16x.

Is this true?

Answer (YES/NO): NO